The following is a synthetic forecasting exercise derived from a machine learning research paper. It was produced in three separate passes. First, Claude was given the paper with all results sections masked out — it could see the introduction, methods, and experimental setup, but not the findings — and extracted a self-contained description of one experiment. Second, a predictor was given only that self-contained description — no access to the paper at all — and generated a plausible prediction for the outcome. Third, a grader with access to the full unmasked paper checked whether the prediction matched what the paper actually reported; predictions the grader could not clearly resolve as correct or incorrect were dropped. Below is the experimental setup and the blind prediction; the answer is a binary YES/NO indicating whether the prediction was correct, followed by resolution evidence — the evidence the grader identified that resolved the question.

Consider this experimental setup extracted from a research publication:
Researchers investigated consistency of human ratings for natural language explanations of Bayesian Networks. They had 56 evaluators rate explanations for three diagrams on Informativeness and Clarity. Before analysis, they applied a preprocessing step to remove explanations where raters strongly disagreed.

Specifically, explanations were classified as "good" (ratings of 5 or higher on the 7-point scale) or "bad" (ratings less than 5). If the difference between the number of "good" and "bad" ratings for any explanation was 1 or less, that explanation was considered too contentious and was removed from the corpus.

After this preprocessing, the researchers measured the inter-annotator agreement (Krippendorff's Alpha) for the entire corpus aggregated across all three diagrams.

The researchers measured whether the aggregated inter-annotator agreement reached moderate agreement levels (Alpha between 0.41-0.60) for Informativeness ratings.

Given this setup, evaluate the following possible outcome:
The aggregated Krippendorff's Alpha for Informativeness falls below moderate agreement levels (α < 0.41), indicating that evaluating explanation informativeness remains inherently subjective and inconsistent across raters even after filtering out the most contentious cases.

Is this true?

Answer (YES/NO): YES